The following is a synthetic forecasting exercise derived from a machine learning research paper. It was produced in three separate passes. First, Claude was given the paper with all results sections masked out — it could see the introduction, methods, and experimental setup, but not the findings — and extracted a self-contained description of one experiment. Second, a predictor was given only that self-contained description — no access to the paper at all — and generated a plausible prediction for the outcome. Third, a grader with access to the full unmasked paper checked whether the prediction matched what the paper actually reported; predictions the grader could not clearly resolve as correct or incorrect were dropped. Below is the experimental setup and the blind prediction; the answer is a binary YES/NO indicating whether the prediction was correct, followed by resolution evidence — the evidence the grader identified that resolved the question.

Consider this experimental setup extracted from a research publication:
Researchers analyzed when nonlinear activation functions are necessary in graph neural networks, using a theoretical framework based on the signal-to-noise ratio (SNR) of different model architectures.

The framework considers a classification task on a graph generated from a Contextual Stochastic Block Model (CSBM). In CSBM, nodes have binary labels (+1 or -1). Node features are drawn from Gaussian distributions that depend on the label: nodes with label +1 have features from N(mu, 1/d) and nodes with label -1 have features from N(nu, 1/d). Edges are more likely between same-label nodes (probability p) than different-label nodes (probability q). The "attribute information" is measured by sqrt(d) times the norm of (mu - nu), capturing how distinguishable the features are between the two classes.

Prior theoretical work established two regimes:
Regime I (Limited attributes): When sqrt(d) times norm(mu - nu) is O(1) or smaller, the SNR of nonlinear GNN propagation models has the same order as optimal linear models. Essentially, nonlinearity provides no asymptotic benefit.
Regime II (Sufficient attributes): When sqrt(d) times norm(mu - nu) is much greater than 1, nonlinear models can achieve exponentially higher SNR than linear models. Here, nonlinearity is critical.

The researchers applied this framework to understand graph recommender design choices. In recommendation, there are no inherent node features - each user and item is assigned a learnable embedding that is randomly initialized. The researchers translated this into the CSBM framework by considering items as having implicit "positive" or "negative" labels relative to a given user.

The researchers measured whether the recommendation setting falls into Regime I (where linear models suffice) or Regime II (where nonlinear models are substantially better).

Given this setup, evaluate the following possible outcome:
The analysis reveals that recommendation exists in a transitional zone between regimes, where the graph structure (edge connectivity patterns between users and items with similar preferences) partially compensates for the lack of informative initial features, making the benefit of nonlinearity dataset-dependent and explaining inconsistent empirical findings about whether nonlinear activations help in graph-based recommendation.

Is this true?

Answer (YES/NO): NO